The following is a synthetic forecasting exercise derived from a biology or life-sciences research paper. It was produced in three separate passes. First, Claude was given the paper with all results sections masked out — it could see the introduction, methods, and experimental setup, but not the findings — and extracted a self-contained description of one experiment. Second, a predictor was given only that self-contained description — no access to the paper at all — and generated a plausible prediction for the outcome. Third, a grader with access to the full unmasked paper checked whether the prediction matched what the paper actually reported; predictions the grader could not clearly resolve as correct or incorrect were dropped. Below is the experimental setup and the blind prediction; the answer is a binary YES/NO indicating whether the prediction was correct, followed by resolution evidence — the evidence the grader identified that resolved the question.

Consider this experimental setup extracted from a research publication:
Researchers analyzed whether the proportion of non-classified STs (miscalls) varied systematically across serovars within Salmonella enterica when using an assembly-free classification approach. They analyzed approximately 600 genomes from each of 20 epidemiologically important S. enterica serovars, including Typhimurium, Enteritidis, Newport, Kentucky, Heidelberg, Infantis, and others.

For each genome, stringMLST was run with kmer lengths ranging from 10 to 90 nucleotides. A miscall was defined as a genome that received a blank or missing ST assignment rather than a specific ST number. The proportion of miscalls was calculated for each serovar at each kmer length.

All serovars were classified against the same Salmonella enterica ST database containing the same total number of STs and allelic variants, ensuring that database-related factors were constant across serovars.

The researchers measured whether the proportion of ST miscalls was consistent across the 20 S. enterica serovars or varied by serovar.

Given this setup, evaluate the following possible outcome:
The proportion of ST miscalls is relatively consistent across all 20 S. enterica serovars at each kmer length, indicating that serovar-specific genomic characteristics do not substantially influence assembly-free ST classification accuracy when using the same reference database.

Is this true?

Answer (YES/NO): NO